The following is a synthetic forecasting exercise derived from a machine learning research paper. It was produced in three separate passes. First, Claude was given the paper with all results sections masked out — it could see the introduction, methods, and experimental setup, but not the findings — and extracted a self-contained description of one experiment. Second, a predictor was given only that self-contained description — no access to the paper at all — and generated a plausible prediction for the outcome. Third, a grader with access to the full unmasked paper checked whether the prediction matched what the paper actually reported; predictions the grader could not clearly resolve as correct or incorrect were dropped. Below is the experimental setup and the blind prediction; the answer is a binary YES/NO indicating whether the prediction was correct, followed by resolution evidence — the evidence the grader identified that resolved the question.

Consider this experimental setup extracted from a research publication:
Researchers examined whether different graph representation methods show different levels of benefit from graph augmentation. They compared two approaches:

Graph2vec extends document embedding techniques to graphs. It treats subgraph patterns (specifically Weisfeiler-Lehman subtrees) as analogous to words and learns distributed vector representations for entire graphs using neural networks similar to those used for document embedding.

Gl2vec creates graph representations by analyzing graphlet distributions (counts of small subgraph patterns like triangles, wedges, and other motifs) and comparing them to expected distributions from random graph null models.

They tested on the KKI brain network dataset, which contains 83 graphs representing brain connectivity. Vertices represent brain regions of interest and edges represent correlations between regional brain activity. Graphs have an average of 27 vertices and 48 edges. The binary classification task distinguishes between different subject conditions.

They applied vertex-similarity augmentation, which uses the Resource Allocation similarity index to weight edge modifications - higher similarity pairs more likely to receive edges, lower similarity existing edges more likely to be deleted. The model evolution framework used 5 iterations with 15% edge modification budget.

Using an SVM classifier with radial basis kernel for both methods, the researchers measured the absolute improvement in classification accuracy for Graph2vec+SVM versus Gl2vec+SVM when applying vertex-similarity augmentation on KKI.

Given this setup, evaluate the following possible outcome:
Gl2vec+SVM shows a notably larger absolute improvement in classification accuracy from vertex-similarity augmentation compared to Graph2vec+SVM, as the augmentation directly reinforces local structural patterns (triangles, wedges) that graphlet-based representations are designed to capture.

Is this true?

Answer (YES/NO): NO